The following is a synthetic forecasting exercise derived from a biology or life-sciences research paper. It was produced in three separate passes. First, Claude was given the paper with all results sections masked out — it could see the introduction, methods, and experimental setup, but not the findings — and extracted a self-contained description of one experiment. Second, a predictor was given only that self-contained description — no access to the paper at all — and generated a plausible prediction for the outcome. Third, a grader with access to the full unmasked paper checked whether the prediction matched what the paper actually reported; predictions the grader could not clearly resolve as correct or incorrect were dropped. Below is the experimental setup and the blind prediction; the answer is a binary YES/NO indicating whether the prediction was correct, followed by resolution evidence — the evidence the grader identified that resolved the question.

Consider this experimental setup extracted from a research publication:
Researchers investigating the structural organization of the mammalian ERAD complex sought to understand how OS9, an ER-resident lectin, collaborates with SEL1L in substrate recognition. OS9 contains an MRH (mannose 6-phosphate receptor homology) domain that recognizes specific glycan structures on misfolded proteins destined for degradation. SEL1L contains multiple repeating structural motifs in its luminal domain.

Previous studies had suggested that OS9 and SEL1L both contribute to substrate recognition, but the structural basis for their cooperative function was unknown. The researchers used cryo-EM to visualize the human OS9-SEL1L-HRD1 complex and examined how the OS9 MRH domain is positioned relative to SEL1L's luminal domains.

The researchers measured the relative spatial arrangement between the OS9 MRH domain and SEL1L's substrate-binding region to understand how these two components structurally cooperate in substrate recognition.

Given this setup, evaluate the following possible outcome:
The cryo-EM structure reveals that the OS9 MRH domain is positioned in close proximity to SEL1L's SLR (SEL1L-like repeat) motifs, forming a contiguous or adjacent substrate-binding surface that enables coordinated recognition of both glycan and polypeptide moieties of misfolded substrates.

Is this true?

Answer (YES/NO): YES